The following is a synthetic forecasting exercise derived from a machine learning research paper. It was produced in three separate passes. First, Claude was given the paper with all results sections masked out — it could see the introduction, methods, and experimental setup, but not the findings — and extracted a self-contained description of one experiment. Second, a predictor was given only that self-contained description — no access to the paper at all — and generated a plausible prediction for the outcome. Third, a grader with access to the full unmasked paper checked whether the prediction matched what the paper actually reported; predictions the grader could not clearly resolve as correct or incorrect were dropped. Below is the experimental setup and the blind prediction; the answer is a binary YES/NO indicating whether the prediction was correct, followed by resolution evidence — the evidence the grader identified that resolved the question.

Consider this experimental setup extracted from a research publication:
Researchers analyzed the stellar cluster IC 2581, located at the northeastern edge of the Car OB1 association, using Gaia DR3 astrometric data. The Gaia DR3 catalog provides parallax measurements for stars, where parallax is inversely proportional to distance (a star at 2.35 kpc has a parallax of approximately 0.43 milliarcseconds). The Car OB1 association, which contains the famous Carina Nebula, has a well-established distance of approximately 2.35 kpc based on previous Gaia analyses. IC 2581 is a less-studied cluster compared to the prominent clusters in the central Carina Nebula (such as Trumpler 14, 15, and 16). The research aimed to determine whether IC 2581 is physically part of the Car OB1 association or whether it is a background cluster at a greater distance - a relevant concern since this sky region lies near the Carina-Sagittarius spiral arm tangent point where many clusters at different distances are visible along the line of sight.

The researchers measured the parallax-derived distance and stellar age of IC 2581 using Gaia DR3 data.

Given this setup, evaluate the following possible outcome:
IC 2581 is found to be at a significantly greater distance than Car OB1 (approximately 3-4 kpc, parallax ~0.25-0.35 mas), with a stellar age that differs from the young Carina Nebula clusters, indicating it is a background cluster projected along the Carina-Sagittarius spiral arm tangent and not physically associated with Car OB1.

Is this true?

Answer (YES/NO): NO